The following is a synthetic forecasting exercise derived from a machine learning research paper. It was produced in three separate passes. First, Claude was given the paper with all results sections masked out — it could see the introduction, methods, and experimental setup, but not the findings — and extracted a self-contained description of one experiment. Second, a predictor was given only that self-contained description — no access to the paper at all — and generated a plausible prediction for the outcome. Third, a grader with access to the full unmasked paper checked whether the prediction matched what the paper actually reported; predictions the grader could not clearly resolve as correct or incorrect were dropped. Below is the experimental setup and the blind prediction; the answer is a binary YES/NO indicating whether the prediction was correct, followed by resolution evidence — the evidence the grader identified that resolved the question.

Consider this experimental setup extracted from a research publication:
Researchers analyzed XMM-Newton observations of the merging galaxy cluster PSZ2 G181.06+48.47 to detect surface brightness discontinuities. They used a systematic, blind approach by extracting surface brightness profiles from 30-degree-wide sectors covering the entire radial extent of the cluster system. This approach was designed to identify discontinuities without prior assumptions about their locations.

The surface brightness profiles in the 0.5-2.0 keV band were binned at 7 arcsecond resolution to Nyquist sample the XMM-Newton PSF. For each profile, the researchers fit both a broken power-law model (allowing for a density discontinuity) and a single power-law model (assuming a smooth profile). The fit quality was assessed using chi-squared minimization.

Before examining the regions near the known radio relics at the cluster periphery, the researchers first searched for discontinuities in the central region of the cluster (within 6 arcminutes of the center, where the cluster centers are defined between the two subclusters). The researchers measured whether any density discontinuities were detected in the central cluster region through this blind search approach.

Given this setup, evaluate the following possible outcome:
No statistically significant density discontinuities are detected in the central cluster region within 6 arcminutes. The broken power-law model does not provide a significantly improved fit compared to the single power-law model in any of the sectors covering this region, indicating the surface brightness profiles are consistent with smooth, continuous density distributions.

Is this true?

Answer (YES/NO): NO